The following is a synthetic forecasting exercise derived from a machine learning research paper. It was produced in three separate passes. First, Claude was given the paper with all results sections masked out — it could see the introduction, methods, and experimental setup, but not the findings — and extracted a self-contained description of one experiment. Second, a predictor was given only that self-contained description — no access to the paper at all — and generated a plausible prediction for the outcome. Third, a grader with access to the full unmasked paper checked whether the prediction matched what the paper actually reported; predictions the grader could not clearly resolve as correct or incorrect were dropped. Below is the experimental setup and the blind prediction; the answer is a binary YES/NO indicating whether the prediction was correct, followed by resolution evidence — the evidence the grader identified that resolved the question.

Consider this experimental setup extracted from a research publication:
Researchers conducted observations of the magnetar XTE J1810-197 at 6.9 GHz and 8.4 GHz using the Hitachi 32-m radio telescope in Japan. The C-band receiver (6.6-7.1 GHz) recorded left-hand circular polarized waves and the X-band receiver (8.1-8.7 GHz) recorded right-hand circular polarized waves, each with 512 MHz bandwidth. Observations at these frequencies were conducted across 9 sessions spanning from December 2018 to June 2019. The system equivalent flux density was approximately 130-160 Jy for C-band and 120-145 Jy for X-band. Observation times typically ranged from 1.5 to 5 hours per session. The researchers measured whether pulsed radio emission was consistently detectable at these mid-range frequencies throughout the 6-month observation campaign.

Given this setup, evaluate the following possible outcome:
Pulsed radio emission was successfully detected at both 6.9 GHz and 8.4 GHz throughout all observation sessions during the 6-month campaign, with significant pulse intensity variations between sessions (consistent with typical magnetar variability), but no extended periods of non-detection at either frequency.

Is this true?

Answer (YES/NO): YES